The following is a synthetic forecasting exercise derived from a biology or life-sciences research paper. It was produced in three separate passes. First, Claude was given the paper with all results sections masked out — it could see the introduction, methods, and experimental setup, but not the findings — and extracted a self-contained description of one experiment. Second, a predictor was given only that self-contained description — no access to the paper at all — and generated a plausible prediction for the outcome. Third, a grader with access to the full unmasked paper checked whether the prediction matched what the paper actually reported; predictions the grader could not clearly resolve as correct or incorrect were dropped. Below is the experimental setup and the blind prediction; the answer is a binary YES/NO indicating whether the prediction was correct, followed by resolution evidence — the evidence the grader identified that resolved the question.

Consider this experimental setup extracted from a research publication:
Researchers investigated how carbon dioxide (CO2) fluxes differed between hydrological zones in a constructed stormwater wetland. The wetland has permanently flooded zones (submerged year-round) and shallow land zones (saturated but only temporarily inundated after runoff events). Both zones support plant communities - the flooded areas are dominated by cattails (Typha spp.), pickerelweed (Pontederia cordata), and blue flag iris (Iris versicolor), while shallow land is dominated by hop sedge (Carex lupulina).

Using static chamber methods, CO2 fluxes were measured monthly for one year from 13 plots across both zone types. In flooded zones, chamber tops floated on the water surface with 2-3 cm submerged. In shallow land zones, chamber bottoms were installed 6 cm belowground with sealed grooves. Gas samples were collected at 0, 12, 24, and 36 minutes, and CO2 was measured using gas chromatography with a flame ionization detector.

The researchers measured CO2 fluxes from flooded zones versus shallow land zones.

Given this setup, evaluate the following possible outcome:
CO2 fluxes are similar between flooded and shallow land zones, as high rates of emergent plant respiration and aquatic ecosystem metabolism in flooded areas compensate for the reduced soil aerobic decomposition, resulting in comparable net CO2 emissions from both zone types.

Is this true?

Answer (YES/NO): NO